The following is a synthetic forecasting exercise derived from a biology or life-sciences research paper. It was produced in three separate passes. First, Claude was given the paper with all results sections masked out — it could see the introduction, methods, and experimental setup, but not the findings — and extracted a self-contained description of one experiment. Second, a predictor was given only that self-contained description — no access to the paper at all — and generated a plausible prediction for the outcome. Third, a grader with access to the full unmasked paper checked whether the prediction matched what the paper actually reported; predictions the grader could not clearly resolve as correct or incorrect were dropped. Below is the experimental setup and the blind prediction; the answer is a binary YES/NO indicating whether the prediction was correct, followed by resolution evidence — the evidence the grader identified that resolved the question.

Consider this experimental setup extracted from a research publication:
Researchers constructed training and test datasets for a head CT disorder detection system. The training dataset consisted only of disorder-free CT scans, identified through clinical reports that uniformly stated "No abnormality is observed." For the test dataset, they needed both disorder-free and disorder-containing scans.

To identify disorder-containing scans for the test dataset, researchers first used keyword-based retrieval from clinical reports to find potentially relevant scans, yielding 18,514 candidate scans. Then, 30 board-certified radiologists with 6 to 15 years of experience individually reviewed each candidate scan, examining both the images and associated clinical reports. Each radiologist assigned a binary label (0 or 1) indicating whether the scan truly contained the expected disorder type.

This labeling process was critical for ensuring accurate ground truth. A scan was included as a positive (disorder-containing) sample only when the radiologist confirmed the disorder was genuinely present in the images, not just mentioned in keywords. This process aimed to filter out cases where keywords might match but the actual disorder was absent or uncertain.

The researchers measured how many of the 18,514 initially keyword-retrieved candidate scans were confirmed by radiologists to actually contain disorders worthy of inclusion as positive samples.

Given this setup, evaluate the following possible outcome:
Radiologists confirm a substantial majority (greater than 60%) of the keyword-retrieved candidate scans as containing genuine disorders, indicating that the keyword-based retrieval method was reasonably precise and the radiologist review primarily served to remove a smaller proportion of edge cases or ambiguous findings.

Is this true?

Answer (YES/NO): NO